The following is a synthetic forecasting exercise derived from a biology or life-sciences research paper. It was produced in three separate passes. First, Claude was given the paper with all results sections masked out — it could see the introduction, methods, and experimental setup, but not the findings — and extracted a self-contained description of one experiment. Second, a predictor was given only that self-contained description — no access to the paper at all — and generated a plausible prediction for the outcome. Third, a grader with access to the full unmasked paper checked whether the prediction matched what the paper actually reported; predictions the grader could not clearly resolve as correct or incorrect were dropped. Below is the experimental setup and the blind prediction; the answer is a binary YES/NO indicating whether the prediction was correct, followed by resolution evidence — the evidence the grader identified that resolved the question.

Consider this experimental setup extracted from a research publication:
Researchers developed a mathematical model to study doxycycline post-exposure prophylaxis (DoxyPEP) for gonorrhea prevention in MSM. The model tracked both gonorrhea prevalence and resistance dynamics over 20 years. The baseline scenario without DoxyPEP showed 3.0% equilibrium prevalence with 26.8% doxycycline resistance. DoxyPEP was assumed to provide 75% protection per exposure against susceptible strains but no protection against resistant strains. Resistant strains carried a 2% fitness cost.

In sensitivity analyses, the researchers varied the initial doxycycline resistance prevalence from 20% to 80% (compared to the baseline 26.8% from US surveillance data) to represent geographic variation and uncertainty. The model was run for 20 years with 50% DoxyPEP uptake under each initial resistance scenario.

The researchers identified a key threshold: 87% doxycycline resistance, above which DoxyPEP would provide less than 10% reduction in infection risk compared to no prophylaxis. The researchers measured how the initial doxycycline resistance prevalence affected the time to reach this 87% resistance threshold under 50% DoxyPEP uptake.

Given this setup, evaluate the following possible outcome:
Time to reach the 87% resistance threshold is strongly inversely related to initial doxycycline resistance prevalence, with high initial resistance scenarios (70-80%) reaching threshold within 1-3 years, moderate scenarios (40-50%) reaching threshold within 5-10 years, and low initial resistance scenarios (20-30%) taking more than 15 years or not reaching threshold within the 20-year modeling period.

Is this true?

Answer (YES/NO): NO